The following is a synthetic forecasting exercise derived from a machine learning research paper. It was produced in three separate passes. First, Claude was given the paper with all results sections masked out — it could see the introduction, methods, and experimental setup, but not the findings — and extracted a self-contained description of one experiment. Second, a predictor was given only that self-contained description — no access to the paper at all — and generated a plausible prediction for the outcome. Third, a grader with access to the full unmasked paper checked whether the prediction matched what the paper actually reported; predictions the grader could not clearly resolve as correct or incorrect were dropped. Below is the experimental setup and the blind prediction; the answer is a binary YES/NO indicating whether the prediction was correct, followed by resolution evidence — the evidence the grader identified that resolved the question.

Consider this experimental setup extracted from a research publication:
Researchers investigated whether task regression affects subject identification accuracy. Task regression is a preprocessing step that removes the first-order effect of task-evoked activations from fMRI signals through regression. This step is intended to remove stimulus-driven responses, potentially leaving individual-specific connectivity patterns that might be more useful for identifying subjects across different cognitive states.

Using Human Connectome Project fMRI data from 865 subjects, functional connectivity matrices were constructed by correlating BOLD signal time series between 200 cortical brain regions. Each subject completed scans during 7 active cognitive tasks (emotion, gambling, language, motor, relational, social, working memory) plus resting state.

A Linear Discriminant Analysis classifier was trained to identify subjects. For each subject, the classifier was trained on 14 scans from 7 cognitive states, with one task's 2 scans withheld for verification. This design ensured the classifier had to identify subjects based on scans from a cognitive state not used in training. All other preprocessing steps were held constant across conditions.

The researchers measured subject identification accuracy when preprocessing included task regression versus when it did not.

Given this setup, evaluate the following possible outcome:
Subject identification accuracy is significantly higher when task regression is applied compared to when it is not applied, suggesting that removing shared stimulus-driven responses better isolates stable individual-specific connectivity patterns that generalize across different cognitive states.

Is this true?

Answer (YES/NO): NO